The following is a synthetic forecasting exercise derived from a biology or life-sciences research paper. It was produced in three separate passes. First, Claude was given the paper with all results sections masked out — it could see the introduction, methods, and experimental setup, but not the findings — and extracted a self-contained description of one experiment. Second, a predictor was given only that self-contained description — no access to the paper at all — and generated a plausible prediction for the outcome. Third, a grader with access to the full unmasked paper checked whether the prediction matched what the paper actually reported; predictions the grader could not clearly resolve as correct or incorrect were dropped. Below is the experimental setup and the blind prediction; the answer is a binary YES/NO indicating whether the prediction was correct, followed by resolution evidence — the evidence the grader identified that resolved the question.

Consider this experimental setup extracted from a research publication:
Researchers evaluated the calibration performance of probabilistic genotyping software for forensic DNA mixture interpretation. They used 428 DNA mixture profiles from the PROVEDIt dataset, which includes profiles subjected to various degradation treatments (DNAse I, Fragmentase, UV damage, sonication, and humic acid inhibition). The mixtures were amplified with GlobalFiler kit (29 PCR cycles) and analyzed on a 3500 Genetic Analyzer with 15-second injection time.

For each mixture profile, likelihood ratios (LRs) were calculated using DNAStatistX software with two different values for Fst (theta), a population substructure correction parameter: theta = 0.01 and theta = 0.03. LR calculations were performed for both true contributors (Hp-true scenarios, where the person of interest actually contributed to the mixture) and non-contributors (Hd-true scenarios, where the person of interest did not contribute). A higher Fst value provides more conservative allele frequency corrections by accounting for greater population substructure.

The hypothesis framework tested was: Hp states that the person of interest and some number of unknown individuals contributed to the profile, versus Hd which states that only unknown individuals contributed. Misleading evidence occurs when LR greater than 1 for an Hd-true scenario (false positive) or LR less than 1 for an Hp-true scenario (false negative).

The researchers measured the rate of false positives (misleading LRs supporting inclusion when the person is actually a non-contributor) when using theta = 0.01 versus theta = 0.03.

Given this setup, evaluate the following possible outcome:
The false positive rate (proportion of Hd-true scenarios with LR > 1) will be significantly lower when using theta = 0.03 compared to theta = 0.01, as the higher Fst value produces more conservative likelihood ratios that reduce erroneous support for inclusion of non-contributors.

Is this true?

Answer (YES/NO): YES